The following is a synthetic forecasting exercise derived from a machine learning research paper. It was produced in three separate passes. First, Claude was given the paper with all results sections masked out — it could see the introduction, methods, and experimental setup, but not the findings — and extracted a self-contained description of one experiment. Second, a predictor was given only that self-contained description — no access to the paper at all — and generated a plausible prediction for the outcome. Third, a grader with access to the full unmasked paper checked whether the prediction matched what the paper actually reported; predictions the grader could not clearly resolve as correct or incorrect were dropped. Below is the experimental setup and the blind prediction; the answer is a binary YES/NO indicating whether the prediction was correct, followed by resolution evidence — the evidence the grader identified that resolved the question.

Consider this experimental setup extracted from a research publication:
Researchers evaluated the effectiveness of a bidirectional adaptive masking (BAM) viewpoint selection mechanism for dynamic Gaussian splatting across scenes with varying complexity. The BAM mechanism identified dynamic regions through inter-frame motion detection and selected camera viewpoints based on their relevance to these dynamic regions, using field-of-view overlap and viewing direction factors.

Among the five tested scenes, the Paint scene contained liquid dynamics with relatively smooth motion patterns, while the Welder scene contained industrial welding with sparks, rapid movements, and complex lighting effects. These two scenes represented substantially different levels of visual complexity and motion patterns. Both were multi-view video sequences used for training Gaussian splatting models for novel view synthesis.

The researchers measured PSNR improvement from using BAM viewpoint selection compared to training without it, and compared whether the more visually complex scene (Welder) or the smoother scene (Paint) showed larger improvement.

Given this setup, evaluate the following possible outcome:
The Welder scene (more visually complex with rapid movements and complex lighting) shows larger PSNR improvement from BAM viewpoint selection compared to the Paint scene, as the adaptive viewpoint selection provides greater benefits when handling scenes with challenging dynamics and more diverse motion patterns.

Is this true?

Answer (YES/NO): YES